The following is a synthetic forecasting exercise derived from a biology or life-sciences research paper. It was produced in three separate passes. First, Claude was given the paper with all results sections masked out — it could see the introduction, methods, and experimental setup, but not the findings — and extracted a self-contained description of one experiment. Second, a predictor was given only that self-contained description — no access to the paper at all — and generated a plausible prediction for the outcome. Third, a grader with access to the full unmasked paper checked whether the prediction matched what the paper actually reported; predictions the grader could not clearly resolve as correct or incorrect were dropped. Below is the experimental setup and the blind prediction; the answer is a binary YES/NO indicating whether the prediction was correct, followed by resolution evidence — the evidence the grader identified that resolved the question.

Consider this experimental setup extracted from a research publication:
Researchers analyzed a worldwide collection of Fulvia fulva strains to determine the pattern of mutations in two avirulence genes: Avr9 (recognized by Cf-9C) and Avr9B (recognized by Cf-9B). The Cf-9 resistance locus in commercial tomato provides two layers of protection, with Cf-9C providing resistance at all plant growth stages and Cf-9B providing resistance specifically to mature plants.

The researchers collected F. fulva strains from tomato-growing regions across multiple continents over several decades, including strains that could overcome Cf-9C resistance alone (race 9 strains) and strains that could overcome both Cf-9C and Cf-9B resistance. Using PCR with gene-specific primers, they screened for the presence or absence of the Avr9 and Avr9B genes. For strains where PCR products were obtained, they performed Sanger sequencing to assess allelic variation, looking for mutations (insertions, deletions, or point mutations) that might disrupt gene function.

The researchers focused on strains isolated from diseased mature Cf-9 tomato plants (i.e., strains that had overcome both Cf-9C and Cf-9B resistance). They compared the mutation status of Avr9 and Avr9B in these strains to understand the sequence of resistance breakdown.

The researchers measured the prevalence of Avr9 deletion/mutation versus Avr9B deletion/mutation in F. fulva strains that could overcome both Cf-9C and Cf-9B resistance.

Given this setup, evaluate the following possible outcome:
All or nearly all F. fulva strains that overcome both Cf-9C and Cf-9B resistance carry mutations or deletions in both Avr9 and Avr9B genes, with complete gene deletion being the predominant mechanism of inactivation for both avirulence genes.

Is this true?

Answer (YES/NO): NO